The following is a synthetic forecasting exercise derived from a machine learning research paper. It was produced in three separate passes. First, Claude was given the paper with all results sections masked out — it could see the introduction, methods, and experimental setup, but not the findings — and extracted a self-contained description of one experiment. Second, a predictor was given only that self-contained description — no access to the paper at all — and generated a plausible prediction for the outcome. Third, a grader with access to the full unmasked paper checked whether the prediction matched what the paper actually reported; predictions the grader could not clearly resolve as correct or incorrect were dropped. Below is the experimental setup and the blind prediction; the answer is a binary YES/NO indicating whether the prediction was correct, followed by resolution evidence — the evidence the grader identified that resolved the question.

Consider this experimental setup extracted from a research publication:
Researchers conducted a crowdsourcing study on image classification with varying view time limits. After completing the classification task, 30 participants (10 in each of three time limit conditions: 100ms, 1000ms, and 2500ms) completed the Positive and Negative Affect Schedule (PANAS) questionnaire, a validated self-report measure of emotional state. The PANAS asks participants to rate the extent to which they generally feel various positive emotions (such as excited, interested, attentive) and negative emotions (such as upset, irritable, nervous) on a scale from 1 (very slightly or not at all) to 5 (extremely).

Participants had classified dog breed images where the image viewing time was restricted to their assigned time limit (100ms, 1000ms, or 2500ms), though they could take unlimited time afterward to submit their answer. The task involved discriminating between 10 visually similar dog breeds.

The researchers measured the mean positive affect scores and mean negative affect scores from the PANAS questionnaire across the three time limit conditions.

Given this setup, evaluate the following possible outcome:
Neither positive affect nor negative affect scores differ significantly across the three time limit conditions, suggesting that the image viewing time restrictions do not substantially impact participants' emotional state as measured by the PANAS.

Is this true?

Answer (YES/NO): NO